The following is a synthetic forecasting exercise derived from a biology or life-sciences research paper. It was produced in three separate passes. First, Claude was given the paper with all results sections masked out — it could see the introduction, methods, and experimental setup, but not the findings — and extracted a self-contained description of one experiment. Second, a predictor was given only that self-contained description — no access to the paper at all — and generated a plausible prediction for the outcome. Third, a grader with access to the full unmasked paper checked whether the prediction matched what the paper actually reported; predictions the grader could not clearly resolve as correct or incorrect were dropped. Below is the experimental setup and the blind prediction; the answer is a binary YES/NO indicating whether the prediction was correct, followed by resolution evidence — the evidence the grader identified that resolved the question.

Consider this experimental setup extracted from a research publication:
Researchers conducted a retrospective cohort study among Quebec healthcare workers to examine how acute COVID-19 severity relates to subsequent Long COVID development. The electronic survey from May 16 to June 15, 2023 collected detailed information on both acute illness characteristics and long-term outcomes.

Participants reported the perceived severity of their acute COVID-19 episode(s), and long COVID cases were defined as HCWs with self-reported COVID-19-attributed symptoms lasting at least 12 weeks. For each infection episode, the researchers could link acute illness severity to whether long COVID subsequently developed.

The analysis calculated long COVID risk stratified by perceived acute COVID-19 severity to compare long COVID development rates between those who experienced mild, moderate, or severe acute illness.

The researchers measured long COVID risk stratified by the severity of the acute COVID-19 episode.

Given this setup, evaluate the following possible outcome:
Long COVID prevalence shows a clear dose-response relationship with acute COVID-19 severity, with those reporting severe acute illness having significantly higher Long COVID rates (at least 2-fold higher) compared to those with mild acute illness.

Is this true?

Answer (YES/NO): YES